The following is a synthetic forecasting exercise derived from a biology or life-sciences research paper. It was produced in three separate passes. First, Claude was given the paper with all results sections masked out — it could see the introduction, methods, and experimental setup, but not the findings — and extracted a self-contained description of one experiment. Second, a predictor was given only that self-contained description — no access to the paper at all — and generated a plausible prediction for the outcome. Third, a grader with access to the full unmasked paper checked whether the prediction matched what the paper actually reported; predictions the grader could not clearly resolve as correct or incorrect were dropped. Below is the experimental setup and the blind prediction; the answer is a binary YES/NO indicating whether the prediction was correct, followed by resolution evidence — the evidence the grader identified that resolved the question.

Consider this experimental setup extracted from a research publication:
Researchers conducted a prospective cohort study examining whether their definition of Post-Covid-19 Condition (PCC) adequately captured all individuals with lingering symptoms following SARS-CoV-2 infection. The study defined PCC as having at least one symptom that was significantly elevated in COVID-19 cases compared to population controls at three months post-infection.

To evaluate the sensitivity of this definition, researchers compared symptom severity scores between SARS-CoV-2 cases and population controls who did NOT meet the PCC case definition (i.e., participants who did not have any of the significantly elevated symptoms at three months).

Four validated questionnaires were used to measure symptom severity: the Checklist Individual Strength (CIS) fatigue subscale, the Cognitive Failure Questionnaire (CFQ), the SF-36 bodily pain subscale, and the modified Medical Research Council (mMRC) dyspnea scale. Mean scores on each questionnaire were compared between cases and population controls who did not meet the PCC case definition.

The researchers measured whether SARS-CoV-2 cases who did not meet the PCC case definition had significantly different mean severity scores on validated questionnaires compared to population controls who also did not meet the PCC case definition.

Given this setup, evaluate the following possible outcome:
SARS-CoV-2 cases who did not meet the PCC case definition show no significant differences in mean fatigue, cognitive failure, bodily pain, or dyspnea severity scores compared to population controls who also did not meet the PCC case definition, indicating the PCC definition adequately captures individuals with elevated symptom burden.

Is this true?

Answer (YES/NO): NO